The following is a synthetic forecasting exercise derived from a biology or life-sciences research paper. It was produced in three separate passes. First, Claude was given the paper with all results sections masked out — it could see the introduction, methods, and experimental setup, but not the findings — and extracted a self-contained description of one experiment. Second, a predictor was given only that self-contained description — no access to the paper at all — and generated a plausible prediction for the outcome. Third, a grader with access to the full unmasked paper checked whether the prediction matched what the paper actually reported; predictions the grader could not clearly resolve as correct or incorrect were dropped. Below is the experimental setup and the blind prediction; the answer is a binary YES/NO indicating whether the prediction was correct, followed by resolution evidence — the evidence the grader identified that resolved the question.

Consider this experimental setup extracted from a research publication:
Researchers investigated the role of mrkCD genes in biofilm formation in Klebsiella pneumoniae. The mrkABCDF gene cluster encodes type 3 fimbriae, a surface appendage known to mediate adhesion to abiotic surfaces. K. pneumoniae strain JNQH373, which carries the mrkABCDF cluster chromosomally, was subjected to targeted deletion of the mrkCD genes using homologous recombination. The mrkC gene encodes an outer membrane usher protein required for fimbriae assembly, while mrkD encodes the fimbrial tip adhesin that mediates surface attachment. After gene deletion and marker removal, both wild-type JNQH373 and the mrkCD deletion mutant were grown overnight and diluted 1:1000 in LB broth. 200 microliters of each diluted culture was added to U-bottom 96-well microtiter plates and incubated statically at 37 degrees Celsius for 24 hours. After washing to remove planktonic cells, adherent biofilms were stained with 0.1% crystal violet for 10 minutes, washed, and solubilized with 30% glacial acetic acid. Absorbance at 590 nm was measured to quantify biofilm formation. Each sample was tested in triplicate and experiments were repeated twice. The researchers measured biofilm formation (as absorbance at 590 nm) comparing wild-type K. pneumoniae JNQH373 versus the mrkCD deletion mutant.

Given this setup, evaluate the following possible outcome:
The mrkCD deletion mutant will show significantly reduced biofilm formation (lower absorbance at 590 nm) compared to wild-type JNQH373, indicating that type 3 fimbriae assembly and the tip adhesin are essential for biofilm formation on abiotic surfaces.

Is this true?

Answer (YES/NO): YES